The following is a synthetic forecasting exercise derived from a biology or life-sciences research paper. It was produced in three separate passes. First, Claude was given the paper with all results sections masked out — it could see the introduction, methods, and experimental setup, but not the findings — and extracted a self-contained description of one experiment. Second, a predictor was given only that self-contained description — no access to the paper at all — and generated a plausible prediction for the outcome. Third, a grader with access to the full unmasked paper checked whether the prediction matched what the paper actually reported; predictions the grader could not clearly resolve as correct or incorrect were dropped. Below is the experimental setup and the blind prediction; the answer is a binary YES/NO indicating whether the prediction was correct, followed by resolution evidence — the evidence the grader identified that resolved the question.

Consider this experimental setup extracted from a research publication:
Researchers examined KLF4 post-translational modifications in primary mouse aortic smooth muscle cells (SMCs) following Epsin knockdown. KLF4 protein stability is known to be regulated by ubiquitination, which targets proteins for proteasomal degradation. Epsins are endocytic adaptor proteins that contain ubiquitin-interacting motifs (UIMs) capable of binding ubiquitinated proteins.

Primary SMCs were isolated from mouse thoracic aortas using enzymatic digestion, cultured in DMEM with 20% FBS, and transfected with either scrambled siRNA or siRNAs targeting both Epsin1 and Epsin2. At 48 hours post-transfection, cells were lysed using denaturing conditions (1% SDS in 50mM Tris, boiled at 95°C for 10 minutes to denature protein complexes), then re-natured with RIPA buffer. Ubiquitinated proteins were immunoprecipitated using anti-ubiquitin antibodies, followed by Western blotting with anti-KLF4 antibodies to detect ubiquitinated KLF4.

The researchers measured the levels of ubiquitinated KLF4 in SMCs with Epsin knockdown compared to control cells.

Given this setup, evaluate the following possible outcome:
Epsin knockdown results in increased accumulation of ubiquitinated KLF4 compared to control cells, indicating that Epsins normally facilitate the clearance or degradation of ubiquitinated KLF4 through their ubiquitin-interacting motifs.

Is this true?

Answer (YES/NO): NO